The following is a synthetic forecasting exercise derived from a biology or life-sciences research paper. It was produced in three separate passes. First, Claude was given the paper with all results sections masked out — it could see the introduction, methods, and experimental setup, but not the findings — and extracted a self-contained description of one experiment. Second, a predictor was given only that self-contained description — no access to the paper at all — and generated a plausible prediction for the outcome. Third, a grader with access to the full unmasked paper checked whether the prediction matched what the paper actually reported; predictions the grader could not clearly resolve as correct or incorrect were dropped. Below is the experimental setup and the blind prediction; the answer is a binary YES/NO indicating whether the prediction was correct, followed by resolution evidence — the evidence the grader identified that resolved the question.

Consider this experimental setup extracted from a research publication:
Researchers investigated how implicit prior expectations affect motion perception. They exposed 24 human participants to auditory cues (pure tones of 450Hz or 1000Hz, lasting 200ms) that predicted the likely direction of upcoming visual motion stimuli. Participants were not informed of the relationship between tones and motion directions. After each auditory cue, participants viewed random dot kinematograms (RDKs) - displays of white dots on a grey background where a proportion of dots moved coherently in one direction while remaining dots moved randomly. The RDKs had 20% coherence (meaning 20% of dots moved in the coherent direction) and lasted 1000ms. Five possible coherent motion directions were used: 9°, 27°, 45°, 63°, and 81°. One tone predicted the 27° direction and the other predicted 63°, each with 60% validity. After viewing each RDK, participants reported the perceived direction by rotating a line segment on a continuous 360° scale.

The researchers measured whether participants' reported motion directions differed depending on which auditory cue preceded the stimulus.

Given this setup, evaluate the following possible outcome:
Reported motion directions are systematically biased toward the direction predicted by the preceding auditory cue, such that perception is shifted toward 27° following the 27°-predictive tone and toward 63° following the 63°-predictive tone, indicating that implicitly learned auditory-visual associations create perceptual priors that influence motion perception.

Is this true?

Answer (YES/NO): YES